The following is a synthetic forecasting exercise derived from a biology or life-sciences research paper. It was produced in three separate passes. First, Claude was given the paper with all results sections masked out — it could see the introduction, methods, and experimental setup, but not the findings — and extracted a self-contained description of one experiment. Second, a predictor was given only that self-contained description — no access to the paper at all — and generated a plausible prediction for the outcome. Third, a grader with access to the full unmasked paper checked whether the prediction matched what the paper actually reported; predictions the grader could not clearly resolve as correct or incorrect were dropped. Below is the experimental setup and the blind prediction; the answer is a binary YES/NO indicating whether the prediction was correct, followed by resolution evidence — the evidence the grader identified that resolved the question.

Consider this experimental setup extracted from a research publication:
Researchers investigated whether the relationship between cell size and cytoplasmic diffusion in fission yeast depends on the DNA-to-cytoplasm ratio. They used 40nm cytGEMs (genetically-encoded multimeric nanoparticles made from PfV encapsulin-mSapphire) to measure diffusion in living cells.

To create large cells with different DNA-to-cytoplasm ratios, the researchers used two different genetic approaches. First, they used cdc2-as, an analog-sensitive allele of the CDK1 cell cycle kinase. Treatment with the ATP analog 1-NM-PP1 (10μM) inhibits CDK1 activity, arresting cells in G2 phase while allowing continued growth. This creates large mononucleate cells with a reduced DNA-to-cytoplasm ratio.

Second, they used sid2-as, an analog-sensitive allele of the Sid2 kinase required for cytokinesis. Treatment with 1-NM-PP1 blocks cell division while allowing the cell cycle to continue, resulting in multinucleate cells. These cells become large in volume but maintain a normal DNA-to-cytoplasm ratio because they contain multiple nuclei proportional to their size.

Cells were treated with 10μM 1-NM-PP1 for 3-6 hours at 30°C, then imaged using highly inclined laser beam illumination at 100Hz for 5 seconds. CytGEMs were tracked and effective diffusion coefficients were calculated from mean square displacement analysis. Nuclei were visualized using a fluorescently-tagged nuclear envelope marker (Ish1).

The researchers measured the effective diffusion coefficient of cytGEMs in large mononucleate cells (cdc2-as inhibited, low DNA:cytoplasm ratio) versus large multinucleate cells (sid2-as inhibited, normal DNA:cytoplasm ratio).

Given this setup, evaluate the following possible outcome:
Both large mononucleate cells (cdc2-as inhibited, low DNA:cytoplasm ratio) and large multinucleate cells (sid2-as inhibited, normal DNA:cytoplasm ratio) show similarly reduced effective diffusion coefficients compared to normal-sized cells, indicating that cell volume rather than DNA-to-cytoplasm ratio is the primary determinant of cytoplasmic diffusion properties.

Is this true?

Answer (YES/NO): NO